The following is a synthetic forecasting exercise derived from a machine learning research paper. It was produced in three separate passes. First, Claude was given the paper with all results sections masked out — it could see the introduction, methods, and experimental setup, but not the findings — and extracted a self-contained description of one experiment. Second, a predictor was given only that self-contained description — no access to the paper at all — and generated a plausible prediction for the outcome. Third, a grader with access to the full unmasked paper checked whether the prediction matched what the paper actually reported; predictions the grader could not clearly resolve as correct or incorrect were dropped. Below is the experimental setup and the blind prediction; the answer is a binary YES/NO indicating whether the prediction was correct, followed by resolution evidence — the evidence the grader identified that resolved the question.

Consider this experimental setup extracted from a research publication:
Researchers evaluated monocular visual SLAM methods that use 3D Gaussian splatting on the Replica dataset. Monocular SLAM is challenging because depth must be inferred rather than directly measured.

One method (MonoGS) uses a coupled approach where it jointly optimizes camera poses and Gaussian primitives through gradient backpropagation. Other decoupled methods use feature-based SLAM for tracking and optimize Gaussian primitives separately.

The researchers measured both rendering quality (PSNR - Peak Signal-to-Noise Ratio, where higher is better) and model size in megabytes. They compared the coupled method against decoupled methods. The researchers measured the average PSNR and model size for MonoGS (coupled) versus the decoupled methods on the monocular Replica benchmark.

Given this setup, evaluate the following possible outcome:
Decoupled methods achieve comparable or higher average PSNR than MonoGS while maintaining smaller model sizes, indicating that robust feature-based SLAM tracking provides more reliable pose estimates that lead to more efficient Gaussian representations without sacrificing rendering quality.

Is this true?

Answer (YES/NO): NO